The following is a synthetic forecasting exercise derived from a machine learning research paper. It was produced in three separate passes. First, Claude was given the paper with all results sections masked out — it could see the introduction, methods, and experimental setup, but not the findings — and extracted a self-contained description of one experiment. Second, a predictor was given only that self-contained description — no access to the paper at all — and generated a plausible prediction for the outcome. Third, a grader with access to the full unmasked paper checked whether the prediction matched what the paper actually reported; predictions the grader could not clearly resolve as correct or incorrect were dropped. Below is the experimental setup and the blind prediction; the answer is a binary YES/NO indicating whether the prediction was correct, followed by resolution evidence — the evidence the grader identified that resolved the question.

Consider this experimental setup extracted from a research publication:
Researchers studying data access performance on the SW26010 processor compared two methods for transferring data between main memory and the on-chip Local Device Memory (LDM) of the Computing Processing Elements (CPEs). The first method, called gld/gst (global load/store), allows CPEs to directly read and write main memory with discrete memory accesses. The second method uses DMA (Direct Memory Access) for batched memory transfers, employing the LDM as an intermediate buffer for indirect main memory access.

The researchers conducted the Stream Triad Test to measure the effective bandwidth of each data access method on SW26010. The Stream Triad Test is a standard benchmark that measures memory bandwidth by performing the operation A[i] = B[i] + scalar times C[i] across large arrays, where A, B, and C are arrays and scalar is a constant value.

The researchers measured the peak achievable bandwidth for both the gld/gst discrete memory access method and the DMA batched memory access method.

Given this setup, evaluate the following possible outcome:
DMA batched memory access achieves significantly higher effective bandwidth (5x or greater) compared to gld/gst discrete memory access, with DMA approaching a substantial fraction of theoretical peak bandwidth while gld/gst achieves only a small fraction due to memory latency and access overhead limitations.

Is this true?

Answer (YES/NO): YES